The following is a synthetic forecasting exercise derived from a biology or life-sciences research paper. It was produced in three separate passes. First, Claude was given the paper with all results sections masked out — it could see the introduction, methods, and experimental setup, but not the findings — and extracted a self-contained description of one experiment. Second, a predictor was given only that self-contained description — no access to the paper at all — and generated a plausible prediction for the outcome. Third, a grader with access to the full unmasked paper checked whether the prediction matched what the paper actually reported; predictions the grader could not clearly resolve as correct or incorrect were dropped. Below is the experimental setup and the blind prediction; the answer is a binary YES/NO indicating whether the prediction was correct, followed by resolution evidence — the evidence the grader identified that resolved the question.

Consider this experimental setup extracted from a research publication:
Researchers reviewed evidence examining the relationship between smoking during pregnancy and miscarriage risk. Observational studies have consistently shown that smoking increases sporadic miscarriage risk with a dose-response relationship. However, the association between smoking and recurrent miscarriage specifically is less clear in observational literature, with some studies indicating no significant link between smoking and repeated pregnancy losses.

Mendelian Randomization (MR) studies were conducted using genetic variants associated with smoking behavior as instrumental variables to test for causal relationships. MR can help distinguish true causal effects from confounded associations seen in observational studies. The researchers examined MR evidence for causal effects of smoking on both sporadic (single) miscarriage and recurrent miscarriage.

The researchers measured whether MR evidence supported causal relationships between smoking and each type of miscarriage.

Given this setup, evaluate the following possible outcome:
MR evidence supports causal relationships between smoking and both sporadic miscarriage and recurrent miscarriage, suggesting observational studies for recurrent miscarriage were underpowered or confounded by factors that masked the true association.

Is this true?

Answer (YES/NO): YES